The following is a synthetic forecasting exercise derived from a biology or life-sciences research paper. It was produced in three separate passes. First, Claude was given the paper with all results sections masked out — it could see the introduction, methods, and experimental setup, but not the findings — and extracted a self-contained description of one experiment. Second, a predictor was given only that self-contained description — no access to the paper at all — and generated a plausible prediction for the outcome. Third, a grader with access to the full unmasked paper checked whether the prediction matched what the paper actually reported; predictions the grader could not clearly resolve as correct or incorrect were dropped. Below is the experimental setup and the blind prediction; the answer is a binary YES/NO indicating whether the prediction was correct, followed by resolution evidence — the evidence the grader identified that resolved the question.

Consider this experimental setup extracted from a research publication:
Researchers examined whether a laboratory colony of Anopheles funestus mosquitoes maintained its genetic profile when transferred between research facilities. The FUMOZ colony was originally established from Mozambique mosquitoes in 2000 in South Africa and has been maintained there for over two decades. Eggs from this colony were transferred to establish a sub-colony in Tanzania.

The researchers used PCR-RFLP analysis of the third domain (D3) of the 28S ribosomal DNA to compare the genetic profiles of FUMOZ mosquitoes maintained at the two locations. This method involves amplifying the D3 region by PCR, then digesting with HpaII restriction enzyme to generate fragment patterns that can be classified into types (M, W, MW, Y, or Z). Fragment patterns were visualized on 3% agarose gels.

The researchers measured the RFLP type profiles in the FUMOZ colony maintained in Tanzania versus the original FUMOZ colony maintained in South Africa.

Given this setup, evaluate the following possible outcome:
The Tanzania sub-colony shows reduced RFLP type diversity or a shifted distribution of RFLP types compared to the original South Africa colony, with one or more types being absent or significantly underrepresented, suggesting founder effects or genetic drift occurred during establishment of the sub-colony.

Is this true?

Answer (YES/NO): NO